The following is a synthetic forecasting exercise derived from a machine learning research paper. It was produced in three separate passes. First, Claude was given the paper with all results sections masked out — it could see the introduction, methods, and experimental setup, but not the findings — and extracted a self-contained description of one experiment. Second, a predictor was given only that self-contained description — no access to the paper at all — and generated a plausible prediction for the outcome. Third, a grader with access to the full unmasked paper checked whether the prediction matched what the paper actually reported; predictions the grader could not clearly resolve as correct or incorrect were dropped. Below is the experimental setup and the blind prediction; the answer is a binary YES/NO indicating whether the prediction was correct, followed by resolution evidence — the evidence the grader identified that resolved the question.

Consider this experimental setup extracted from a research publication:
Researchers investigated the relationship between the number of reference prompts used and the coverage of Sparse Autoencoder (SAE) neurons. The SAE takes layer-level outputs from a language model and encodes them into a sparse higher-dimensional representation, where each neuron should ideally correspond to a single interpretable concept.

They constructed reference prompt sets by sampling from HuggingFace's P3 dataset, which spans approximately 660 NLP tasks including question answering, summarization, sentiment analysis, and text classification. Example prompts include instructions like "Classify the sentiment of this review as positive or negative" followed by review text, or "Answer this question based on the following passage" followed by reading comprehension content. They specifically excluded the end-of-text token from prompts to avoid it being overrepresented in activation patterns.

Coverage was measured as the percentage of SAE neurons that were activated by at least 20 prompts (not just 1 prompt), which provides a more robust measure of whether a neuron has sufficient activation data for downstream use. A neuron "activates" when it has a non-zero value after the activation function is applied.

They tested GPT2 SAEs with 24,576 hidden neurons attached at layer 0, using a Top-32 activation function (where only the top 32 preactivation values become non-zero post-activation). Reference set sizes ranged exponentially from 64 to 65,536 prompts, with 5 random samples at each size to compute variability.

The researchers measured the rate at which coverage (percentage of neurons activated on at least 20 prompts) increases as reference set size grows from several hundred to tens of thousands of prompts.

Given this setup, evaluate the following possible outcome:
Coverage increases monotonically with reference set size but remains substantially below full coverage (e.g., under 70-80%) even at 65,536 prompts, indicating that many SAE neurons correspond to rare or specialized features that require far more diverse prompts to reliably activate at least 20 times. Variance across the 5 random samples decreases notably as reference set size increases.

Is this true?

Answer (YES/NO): NO